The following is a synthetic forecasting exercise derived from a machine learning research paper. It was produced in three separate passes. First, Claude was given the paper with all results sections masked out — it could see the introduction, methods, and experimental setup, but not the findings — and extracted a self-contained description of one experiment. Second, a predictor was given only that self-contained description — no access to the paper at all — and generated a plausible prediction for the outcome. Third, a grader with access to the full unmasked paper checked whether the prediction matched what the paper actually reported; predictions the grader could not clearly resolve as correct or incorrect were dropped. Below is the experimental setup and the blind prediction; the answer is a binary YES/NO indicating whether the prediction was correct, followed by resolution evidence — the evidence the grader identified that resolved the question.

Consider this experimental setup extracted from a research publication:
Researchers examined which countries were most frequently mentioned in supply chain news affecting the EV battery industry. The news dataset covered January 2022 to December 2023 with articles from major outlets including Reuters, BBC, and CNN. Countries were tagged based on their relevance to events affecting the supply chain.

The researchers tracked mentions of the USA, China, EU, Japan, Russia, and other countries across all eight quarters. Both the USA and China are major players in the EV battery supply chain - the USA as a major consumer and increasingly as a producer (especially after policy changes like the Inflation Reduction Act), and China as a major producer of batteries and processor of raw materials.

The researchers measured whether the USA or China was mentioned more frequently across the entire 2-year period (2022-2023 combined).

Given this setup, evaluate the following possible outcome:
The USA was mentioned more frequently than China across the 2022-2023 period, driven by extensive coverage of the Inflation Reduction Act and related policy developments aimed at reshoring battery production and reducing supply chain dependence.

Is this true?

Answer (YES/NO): YES